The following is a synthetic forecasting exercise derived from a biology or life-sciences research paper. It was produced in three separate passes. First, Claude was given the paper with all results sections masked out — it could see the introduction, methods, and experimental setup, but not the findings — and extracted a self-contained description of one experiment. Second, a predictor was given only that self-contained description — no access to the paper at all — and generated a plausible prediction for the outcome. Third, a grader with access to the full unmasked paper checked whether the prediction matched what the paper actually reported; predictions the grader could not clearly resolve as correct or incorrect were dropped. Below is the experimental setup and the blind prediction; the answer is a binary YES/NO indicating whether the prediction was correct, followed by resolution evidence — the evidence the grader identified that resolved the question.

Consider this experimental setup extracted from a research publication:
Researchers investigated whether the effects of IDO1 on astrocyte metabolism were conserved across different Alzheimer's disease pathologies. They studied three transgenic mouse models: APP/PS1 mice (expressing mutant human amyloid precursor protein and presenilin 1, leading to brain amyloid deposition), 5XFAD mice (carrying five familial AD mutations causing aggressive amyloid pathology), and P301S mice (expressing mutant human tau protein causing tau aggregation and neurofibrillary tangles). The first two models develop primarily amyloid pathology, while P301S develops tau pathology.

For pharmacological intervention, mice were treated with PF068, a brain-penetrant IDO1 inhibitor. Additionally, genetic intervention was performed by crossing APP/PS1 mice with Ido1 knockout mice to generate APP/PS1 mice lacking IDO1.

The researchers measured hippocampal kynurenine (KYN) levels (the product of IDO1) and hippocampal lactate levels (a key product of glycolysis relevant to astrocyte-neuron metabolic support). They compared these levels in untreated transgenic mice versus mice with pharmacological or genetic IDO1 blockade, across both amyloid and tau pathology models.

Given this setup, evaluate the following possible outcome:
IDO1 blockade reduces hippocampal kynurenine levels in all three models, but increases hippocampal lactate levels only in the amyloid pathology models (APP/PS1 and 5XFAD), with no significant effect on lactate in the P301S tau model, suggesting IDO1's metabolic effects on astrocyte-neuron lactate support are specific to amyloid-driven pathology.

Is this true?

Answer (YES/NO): NO